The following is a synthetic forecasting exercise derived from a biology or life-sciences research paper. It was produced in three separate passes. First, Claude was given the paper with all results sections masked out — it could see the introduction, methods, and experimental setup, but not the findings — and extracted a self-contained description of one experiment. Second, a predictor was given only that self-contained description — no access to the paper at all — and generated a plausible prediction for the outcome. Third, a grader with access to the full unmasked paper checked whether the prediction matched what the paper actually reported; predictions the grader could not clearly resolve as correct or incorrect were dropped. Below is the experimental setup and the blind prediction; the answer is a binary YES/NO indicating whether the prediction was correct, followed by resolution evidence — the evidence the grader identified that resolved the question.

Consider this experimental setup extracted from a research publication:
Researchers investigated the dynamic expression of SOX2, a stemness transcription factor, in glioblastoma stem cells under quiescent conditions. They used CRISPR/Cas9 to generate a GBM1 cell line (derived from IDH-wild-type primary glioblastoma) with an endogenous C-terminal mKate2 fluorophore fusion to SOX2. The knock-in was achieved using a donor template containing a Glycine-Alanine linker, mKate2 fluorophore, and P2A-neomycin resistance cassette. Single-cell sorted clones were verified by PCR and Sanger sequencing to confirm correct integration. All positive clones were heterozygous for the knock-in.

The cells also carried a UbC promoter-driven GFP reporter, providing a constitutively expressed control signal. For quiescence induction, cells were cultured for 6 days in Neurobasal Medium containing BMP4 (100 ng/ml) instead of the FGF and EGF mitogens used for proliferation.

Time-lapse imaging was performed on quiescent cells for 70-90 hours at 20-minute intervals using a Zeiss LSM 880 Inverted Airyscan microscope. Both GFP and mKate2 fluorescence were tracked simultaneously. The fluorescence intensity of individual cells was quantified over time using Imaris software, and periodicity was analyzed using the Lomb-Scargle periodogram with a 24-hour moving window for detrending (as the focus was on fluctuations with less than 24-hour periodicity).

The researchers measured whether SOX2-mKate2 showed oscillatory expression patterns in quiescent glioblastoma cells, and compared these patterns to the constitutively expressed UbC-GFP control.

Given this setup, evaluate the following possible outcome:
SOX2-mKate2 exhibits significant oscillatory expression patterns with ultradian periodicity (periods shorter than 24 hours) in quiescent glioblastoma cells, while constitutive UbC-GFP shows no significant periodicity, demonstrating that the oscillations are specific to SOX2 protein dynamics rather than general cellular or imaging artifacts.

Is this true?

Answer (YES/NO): YES